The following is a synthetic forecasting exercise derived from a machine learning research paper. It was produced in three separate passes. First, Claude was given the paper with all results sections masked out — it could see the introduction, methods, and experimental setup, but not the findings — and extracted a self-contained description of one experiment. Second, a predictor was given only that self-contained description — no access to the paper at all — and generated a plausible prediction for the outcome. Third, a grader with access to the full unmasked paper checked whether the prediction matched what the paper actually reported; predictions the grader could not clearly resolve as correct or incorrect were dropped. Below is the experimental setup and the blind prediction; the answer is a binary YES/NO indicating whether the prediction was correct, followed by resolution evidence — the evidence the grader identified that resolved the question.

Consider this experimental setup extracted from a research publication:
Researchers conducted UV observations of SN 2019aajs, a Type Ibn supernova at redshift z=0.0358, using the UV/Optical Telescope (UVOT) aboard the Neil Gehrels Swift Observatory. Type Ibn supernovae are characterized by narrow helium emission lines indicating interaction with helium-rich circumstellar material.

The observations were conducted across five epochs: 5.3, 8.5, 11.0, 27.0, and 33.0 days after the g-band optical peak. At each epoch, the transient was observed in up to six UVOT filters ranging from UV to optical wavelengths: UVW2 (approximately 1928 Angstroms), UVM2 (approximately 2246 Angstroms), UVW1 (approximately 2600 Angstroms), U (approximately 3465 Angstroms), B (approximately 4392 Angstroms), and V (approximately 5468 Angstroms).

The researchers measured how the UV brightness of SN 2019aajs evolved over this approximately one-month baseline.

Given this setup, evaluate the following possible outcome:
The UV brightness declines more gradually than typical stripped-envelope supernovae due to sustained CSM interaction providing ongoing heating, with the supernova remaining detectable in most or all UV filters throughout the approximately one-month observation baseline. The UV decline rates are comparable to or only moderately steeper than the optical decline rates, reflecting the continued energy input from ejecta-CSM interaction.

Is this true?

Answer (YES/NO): YES